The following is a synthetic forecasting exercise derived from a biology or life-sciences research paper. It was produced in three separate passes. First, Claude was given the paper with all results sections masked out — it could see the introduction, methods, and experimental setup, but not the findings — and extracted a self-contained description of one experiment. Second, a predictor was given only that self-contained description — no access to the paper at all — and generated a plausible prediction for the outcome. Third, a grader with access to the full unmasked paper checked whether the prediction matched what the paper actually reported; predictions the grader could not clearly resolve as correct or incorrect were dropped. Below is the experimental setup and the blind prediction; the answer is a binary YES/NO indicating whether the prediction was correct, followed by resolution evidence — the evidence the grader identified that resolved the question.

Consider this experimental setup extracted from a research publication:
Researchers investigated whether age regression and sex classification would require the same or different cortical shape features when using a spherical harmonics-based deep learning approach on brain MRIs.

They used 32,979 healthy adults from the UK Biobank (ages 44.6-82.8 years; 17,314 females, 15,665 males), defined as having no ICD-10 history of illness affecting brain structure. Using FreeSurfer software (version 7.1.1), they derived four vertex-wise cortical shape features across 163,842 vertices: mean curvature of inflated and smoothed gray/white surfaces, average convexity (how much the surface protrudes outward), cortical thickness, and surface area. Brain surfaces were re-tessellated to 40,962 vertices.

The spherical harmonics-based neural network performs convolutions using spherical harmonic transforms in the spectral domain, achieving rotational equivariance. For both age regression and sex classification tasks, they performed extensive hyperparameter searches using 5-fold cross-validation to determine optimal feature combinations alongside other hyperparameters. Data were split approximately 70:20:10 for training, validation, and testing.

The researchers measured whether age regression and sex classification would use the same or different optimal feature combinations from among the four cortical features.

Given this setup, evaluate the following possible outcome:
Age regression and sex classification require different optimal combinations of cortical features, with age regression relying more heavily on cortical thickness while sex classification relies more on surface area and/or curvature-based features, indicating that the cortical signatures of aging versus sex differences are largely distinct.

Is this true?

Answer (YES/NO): YES